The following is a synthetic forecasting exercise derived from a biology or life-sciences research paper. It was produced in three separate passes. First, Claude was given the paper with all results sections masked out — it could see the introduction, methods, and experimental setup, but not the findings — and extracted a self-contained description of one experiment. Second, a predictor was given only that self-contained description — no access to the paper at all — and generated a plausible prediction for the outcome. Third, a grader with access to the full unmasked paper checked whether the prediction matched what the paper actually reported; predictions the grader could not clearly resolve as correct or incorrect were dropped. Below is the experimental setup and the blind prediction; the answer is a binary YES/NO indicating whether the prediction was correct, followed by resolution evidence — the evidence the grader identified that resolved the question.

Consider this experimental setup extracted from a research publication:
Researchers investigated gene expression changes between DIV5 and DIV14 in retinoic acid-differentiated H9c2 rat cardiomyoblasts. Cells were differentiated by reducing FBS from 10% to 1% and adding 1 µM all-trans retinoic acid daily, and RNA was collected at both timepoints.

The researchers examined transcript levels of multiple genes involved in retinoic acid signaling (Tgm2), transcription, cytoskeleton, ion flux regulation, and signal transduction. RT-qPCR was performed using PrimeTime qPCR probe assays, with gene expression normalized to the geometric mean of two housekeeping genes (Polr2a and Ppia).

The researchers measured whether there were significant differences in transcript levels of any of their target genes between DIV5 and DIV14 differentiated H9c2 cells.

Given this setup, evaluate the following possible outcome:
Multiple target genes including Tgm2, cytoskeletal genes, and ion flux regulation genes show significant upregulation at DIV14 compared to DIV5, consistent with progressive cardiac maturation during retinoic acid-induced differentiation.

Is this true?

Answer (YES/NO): NO